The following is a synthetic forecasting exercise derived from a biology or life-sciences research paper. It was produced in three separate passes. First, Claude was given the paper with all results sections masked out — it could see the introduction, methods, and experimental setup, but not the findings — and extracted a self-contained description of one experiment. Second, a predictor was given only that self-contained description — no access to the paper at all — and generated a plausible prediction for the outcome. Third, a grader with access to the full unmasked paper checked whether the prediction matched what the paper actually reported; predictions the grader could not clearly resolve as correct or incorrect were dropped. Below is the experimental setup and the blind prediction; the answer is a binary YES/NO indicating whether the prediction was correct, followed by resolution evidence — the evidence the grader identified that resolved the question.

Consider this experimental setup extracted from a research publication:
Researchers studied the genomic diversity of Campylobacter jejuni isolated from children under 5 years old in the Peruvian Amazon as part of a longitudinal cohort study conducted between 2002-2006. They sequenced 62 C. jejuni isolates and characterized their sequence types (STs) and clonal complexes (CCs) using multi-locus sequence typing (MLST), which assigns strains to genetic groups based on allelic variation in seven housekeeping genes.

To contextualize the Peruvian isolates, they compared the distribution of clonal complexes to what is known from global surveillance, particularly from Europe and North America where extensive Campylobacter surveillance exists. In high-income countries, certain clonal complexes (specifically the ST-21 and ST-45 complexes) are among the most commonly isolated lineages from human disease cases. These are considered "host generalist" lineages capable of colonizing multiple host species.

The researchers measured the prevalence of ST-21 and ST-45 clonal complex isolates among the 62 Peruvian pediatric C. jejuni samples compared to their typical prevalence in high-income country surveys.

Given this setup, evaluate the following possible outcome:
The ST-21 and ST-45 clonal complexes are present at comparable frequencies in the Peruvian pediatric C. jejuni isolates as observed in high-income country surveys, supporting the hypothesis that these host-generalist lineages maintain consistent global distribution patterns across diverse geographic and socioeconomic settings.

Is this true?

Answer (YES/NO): NO